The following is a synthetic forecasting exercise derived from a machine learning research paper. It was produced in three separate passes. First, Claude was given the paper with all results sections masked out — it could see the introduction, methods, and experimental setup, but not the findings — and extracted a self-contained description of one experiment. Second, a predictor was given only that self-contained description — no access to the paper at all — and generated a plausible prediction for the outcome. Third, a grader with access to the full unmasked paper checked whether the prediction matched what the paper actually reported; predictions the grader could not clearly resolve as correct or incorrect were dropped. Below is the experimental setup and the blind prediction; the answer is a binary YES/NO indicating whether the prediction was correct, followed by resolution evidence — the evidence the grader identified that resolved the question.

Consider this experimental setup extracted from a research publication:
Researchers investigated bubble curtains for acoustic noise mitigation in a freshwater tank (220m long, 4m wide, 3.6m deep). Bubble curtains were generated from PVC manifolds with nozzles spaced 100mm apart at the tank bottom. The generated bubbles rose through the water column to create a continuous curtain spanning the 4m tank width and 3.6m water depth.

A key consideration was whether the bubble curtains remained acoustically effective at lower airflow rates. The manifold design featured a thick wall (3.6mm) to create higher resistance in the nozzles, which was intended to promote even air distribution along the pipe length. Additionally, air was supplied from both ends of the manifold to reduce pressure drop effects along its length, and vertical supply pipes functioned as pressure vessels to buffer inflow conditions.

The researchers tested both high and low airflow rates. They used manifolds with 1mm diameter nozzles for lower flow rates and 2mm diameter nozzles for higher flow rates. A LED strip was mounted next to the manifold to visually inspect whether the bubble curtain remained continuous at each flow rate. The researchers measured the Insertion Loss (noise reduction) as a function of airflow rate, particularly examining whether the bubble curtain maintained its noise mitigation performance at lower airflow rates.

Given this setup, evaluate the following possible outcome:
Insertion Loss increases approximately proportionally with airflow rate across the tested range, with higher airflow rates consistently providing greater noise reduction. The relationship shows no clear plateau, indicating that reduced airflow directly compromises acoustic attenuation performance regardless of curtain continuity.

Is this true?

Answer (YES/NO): NO